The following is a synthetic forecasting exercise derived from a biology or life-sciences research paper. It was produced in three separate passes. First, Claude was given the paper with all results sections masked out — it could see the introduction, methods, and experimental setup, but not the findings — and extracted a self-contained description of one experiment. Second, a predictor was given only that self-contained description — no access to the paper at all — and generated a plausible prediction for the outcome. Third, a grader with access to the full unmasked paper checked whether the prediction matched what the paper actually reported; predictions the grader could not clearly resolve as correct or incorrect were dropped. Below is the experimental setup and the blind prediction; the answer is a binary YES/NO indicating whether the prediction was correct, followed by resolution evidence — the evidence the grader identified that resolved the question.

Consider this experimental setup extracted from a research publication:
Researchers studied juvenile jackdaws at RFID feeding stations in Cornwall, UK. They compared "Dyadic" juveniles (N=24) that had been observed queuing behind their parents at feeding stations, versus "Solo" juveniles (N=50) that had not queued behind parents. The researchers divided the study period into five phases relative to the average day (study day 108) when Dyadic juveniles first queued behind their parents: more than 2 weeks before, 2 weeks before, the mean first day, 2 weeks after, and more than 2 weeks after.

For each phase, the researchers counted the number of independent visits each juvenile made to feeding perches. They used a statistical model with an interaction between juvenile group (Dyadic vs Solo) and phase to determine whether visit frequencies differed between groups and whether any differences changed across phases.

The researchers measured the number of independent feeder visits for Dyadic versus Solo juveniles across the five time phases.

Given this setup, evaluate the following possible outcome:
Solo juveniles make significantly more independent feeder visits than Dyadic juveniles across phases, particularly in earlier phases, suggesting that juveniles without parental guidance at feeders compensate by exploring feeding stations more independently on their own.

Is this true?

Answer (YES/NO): NO